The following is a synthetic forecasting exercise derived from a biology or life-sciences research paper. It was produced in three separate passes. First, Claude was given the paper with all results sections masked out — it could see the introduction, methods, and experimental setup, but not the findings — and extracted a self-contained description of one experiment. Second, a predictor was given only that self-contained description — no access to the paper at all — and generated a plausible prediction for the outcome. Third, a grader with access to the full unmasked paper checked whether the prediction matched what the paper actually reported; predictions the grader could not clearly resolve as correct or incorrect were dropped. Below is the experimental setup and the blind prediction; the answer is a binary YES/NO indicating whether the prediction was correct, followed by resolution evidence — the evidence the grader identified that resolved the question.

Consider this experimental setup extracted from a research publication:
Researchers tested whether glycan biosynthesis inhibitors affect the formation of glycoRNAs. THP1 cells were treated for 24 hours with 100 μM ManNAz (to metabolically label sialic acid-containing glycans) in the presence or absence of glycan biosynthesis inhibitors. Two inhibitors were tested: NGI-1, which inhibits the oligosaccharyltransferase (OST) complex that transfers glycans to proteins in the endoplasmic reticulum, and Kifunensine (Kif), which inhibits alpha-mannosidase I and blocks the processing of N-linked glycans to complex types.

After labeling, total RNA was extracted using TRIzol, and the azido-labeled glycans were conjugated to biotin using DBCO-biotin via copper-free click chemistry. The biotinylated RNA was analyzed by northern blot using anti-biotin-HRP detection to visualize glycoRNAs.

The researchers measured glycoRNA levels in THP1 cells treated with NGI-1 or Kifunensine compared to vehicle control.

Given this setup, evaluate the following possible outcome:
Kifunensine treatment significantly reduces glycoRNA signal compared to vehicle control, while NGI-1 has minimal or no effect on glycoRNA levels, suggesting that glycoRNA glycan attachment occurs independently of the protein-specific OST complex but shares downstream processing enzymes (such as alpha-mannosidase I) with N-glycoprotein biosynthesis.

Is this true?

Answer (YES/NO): NO